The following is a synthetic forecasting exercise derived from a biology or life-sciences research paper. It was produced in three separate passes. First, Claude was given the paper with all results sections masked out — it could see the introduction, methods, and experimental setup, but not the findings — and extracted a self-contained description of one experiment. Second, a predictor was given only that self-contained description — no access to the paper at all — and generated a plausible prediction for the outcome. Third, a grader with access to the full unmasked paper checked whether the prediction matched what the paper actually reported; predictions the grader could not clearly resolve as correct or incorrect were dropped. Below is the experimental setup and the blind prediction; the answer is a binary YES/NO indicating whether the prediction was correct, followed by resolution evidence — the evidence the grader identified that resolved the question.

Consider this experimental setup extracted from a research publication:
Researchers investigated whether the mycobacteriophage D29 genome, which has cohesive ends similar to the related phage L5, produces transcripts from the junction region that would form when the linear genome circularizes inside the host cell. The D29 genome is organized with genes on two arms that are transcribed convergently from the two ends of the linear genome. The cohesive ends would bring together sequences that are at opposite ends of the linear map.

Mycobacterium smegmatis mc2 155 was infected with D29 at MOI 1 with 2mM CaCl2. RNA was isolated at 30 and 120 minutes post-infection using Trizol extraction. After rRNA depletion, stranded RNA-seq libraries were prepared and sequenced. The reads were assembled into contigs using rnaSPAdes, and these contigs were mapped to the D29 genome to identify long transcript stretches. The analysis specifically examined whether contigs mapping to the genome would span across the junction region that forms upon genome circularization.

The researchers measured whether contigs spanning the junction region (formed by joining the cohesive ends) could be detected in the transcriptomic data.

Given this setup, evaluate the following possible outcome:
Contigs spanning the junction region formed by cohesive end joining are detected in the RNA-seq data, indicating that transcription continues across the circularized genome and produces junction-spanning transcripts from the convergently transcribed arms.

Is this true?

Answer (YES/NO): YES